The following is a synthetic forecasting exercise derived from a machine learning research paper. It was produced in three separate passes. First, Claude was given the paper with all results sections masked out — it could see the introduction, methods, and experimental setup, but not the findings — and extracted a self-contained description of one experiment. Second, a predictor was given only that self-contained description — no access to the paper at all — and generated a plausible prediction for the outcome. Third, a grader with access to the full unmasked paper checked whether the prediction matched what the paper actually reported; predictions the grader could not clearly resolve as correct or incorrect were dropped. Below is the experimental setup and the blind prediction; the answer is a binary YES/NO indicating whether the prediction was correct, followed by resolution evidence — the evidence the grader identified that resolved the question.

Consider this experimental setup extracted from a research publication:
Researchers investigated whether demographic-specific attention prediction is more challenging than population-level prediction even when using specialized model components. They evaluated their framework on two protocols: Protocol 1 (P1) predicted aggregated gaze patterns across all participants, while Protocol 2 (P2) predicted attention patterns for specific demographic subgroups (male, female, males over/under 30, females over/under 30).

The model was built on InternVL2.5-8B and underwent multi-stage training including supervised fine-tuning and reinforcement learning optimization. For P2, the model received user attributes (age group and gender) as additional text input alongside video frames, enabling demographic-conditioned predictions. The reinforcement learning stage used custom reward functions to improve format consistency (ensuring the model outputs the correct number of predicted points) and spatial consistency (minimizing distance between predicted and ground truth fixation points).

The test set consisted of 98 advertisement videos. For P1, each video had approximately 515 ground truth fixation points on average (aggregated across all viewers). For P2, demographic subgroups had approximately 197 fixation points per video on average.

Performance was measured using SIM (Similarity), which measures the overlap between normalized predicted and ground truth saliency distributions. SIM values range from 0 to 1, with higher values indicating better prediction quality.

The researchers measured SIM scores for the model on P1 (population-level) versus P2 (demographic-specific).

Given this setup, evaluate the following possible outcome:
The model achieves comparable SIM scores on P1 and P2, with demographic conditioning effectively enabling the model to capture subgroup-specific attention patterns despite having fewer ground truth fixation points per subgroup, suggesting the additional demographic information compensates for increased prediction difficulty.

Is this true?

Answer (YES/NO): NO